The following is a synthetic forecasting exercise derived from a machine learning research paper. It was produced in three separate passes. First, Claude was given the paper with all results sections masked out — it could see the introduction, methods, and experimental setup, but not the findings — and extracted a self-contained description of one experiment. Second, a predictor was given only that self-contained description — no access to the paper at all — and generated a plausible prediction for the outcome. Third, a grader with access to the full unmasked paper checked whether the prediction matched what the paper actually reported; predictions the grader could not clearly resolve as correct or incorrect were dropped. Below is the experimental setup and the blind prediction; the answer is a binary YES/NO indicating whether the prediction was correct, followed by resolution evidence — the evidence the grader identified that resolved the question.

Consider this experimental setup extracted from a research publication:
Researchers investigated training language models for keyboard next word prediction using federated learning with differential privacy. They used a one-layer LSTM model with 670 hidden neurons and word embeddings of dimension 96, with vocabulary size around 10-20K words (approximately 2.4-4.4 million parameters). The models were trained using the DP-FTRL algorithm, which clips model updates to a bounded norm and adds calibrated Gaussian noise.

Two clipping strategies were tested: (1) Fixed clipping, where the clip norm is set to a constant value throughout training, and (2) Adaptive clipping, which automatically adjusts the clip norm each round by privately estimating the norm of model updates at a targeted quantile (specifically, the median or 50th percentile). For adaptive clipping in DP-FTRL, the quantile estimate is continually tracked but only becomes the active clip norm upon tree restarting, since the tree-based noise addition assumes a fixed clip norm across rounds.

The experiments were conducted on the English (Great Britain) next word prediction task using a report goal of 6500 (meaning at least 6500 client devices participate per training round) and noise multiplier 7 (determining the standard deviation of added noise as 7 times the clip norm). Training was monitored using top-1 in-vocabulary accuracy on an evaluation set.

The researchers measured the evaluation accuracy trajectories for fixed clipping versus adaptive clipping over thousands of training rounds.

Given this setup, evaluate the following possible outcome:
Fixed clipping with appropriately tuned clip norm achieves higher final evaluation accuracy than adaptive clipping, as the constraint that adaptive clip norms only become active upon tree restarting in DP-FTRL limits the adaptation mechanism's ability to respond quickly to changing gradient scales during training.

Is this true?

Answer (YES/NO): NO